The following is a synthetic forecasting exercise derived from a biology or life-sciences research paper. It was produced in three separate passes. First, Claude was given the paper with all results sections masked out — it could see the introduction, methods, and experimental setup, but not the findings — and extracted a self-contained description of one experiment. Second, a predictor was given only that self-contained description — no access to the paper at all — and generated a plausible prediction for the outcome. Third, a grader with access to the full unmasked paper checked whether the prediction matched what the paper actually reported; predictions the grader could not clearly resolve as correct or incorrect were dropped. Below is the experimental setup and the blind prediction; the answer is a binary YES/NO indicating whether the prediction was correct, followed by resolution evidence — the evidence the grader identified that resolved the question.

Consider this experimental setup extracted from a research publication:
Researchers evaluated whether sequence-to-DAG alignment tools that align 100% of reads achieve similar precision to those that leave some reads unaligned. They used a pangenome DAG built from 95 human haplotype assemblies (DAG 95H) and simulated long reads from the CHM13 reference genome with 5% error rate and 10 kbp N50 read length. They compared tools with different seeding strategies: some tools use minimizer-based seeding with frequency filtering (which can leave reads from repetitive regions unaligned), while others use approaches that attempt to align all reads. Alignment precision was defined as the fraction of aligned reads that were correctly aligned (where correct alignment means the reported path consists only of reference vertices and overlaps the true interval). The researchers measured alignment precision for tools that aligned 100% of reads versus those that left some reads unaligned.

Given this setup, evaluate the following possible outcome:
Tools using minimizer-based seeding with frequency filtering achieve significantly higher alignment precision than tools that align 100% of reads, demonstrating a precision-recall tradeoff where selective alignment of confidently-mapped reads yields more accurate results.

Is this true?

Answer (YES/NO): YES